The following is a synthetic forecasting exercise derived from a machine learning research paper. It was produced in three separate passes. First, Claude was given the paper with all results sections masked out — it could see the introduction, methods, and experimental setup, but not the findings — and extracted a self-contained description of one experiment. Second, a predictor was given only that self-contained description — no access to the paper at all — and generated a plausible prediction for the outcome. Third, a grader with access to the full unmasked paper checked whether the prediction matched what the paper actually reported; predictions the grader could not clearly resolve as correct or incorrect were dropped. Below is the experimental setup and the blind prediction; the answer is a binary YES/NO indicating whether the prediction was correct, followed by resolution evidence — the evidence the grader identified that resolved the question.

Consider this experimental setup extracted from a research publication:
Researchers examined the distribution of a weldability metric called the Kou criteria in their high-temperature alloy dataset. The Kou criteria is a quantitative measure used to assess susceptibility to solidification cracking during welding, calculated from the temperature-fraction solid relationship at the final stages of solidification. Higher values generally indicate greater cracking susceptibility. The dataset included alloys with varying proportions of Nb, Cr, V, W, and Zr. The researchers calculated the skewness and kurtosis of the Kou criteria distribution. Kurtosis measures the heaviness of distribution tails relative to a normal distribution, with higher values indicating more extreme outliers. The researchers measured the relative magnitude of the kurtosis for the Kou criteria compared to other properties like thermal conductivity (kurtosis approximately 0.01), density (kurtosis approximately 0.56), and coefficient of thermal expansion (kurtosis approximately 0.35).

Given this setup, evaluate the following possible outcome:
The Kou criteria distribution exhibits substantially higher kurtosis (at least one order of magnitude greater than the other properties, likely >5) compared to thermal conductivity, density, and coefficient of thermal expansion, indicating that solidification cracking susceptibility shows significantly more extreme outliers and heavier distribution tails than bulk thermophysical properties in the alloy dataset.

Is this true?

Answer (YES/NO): YES